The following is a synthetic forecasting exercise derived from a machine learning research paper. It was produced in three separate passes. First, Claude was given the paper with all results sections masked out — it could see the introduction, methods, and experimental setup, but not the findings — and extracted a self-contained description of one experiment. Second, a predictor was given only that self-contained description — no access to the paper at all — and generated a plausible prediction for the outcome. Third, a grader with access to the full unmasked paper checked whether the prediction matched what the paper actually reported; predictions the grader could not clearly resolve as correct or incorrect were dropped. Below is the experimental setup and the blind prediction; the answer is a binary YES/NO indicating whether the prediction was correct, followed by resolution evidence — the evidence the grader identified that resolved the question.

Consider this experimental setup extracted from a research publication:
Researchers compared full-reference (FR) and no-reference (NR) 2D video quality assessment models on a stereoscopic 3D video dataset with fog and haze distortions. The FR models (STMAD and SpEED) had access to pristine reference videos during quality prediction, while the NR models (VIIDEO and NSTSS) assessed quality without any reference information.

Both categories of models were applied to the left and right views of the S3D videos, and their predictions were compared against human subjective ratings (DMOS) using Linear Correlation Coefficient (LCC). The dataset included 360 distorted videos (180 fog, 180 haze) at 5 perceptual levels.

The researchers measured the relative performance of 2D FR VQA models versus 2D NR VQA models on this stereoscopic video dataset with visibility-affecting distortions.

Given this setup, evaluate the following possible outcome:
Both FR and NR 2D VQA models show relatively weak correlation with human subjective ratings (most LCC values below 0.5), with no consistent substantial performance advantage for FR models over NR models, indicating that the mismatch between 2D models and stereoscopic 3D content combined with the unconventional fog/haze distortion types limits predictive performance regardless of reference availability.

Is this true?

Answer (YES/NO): NO